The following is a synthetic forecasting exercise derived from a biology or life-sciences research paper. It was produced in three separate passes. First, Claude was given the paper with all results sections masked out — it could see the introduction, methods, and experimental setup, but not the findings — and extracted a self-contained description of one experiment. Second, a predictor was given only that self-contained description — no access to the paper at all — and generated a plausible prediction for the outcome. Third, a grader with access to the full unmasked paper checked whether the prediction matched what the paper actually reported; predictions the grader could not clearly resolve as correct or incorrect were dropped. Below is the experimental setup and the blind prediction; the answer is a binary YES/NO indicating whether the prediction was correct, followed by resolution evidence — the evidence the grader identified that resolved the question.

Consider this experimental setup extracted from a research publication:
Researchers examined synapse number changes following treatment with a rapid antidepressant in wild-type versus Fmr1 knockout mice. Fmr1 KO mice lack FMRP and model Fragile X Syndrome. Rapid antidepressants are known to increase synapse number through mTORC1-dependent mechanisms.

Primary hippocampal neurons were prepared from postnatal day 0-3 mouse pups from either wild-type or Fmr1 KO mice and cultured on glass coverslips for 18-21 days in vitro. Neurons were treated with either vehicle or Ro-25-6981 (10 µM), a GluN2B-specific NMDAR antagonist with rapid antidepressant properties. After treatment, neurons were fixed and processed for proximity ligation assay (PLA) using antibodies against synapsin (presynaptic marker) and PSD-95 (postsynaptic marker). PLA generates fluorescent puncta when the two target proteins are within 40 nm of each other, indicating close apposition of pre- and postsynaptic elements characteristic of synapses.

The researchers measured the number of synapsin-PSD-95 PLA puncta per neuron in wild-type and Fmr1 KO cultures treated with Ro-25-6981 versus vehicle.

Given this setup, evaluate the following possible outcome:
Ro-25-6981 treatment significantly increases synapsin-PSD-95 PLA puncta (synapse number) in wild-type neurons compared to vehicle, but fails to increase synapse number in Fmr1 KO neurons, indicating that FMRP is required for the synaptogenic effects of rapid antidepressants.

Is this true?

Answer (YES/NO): NO